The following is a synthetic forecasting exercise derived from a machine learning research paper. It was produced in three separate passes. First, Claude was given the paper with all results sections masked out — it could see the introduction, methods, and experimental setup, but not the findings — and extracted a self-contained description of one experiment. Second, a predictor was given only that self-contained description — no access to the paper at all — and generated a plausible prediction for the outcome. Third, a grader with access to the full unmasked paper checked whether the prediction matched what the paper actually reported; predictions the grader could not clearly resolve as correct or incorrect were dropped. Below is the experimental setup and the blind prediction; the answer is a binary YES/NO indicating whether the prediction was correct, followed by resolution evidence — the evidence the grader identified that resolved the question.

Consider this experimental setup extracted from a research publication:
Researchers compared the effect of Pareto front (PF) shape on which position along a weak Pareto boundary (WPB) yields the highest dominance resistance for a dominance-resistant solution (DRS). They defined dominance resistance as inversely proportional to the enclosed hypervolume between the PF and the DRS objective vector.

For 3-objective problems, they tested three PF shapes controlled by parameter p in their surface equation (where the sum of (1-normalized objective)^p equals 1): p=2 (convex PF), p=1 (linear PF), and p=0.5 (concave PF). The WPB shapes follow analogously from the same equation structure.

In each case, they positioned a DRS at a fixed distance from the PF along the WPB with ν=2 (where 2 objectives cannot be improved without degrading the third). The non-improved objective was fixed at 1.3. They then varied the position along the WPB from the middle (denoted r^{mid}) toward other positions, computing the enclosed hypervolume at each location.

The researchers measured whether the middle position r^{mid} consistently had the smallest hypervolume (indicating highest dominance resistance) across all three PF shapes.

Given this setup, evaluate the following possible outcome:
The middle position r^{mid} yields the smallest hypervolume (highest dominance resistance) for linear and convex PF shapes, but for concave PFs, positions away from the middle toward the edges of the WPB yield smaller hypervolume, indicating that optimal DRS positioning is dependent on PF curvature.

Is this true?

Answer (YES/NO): NO